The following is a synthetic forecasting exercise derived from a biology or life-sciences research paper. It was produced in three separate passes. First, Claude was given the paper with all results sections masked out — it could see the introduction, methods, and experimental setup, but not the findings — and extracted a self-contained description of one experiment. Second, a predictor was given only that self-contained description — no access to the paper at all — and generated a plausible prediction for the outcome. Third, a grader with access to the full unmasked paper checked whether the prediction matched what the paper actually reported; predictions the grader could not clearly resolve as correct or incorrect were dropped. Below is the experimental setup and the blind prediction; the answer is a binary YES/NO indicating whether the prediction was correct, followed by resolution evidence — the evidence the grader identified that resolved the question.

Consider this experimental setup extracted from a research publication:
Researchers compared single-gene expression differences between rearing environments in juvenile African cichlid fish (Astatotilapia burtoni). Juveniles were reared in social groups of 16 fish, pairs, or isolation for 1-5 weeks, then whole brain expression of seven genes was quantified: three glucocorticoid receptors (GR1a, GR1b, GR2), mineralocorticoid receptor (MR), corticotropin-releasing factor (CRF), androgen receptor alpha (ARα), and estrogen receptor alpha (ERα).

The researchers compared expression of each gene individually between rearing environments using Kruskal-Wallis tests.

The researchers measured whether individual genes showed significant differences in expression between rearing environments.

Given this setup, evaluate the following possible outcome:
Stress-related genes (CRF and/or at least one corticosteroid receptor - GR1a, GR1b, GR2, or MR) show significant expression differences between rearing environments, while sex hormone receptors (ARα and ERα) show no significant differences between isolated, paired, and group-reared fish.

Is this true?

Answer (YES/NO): YES